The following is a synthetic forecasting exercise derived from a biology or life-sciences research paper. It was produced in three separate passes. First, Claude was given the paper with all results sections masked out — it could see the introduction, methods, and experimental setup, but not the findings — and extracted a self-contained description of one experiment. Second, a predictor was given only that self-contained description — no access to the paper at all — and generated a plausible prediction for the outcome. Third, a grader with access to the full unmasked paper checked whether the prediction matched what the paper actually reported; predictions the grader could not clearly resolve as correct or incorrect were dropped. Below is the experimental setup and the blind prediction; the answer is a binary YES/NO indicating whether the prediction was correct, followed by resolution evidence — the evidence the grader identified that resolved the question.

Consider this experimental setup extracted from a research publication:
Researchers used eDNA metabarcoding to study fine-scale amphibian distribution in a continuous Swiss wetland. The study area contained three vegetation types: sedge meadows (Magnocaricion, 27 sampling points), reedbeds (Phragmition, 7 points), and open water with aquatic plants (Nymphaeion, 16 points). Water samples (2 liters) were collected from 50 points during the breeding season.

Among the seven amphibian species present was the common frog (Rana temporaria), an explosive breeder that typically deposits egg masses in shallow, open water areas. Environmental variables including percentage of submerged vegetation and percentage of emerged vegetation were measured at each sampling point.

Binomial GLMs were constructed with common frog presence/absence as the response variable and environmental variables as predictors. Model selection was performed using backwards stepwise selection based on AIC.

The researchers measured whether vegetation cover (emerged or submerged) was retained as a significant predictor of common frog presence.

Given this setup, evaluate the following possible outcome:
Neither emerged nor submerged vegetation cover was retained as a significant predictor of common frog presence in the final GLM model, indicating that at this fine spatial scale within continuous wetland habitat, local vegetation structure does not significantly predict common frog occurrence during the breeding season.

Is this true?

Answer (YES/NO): YES